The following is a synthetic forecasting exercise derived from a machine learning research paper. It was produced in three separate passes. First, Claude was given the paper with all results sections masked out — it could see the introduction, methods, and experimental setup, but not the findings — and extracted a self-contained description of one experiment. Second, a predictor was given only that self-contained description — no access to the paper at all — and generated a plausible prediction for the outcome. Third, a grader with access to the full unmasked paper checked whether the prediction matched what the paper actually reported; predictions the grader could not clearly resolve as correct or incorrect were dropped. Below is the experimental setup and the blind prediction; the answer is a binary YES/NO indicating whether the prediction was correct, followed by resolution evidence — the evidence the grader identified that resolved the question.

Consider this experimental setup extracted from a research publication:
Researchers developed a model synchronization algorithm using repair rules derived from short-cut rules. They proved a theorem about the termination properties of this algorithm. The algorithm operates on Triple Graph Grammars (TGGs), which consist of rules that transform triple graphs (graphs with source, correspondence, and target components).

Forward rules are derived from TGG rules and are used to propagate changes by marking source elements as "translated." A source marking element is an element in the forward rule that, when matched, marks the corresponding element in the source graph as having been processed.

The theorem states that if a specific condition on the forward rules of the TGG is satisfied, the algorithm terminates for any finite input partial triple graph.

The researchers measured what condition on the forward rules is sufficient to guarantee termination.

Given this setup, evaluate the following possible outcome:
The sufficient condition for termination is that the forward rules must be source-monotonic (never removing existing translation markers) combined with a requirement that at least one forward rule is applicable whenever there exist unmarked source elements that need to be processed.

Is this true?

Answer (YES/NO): NO